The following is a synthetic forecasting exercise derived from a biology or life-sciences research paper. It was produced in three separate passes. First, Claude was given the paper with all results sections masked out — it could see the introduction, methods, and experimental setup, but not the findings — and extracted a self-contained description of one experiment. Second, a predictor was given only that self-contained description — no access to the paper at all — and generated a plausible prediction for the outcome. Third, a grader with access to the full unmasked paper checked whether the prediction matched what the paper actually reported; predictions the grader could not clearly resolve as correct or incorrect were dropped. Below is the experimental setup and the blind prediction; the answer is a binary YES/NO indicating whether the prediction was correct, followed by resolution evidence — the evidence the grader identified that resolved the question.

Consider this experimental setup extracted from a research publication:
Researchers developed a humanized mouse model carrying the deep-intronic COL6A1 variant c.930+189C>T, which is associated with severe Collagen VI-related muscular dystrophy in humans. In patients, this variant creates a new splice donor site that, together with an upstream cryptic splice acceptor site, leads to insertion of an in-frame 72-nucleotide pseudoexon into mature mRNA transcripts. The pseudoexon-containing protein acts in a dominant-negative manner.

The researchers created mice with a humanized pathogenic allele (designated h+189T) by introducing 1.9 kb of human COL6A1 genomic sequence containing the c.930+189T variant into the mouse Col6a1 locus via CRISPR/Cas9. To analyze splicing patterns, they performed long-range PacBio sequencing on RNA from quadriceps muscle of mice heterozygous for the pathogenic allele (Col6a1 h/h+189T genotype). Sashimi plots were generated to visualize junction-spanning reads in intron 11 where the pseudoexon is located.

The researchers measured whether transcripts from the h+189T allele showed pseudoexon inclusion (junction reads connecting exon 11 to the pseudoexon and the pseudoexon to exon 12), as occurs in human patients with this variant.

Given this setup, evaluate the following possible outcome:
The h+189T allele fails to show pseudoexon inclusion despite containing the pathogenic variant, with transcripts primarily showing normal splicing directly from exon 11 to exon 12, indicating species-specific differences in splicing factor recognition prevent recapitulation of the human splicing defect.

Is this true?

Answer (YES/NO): NO